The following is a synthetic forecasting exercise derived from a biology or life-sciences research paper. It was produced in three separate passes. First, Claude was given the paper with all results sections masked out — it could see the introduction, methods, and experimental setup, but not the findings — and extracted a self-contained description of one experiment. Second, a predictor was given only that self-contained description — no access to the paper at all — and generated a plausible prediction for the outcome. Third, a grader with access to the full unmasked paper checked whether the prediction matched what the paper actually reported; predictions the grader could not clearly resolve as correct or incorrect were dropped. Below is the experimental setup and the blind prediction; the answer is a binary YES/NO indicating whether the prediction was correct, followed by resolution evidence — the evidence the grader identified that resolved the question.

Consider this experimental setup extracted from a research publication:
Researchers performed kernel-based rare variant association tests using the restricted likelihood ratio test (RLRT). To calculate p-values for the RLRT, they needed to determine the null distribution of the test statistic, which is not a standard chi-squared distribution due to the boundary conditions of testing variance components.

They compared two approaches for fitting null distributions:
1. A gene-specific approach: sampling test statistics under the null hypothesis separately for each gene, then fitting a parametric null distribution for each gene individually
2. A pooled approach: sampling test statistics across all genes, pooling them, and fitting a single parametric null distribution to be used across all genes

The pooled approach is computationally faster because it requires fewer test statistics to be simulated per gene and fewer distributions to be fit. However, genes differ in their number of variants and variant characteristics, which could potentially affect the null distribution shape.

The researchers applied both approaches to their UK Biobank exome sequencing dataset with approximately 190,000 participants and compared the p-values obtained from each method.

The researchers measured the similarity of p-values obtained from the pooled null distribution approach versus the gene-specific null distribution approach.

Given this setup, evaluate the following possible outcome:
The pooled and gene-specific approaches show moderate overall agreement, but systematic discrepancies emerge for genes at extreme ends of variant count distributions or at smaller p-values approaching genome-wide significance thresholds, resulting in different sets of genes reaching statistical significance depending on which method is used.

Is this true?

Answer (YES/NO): NO